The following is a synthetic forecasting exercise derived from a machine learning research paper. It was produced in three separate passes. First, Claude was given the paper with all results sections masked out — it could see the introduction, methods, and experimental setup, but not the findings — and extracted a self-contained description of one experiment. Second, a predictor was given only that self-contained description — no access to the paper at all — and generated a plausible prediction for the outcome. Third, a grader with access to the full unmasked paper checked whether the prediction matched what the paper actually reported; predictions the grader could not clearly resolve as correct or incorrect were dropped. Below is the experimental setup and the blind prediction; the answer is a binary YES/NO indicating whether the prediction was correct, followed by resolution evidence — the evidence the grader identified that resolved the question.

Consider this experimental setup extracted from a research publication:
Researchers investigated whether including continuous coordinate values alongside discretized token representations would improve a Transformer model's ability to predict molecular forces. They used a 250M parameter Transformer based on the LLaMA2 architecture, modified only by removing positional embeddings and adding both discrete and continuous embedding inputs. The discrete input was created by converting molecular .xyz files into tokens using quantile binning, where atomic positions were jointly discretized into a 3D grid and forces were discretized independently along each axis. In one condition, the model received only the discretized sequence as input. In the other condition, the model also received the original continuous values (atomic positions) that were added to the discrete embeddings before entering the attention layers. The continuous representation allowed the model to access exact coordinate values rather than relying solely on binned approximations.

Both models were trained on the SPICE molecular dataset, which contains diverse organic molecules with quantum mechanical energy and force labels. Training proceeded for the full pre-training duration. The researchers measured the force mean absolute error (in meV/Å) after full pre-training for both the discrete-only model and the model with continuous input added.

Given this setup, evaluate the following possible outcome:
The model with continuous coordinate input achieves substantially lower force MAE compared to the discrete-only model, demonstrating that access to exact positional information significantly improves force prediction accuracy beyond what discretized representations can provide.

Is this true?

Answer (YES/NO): YES